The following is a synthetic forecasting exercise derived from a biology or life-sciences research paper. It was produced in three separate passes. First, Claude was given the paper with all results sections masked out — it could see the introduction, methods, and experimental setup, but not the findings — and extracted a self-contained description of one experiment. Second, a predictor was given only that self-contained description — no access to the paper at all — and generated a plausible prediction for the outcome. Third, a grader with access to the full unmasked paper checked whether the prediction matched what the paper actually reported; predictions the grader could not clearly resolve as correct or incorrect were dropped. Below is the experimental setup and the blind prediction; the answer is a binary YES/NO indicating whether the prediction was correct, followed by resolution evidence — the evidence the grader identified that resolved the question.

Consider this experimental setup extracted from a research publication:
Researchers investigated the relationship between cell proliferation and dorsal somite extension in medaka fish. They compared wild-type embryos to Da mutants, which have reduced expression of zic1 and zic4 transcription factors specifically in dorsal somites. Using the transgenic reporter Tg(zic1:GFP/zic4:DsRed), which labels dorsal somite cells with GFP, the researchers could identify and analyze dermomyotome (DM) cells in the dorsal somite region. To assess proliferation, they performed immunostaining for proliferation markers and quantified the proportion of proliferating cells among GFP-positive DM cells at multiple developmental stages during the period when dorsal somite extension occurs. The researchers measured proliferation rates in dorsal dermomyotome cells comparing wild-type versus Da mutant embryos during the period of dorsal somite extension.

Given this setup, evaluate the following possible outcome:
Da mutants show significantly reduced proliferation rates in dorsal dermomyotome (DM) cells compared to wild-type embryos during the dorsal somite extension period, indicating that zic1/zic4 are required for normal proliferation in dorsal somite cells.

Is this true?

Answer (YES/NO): NO